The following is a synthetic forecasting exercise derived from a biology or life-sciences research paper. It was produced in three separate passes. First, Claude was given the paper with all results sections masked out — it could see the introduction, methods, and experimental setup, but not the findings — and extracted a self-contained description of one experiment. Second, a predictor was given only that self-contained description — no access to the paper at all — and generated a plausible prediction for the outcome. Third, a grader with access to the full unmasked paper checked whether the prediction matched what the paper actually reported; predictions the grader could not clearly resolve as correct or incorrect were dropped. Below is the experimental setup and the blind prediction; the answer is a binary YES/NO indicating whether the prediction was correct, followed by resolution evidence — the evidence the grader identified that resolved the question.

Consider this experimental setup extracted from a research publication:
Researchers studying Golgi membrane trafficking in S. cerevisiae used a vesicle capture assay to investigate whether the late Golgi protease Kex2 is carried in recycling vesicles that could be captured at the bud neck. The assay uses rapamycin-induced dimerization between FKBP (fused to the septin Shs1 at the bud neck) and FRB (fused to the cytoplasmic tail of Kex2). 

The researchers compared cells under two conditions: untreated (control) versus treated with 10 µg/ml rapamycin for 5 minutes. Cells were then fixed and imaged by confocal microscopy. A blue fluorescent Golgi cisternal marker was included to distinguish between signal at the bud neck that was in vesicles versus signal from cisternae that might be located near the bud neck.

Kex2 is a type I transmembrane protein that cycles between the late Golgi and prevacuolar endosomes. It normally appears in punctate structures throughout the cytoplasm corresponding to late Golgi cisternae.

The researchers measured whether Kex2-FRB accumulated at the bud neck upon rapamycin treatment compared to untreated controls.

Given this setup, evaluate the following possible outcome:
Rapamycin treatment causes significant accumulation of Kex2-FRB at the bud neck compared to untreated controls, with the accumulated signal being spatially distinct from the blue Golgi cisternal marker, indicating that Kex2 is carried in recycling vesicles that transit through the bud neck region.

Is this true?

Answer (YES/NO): YES